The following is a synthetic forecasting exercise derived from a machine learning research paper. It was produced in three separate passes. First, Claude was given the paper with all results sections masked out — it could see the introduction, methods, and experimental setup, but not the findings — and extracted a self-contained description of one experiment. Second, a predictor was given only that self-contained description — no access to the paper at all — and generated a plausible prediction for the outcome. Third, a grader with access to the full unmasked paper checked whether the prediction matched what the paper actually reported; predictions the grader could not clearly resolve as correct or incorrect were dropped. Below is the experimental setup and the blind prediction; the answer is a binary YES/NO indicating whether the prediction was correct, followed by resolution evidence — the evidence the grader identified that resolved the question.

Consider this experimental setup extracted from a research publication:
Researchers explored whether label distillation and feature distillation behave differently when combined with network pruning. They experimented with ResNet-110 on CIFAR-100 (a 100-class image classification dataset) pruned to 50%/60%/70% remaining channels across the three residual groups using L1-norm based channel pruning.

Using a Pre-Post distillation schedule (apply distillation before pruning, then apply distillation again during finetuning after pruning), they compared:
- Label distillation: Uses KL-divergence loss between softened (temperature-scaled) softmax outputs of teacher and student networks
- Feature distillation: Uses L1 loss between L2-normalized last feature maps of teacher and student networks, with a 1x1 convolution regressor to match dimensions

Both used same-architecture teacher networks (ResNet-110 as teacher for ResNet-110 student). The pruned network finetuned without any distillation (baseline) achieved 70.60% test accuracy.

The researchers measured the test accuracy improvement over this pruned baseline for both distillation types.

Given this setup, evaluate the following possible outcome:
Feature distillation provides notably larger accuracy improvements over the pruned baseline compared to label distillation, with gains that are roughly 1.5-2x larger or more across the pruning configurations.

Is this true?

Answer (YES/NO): NO